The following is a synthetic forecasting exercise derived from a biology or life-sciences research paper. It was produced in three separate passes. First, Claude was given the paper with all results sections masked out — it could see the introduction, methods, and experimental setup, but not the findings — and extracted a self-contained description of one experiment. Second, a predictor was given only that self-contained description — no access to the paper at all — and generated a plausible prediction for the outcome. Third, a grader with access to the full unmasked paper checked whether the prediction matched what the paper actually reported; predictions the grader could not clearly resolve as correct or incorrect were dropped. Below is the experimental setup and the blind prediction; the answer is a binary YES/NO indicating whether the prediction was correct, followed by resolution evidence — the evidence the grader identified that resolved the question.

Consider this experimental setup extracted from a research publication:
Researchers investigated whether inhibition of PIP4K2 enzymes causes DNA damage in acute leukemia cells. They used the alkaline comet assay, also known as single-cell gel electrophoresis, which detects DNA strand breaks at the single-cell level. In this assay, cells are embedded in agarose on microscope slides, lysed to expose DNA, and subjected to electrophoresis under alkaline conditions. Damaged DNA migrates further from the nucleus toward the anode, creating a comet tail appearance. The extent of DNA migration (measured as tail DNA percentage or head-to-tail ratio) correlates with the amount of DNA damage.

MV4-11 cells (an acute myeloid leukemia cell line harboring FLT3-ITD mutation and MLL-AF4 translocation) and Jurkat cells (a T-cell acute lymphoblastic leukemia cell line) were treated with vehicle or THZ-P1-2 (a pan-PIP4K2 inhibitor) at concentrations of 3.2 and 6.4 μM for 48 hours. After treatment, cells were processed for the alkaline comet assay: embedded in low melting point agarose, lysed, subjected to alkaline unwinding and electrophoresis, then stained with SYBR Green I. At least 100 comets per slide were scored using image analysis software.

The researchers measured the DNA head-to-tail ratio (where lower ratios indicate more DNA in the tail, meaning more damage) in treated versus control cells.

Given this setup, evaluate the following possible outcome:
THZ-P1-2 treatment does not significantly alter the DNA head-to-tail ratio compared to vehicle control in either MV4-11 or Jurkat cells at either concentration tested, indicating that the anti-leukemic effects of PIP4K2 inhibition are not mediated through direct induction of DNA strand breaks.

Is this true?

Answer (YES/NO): NO